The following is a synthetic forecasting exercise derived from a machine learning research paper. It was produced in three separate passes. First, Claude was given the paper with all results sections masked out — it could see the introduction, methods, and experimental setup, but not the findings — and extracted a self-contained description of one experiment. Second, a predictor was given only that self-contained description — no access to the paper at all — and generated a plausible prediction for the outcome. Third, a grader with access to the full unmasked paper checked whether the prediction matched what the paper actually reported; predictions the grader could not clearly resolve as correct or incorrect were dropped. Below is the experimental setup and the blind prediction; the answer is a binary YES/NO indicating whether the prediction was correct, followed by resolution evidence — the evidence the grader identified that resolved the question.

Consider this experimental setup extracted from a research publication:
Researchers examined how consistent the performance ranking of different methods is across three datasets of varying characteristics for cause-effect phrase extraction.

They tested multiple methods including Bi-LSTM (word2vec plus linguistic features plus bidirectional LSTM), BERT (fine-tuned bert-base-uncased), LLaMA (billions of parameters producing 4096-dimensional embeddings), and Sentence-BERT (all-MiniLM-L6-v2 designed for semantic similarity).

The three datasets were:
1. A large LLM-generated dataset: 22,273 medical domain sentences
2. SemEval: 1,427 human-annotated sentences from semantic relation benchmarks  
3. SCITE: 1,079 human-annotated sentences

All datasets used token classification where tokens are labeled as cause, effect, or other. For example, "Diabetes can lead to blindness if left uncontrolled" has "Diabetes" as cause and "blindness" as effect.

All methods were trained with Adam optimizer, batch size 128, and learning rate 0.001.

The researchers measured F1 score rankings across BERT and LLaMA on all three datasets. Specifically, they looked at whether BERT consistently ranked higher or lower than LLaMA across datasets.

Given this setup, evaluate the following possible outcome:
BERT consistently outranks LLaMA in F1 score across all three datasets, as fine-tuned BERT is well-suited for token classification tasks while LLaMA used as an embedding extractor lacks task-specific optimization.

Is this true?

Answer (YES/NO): NO